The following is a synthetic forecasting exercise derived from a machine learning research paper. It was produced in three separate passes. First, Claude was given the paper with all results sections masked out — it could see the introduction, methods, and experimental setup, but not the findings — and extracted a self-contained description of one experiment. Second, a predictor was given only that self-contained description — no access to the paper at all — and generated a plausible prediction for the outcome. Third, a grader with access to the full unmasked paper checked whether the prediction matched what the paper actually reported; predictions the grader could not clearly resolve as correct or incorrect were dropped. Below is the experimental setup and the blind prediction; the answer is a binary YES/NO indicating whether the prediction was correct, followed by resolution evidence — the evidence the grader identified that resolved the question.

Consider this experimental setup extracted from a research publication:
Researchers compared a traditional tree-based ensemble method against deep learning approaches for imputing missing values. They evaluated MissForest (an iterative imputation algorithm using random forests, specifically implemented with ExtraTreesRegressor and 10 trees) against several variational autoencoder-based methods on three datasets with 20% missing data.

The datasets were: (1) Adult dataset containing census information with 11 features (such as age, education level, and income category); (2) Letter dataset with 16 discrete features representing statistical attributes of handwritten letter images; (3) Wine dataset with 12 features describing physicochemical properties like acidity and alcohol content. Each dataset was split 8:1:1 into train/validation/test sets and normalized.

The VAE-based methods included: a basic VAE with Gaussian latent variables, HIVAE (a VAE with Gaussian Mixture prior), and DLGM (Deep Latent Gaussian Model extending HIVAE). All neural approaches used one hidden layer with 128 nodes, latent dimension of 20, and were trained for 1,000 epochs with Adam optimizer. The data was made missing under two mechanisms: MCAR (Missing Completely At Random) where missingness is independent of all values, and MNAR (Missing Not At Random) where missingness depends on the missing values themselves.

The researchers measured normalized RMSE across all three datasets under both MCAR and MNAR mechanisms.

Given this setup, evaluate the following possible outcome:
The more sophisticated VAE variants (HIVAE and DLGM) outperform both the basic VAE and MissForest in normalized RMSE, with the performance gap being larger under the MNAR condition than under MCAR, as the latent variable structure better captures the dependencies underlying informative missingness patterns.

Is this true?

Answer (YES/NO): NO